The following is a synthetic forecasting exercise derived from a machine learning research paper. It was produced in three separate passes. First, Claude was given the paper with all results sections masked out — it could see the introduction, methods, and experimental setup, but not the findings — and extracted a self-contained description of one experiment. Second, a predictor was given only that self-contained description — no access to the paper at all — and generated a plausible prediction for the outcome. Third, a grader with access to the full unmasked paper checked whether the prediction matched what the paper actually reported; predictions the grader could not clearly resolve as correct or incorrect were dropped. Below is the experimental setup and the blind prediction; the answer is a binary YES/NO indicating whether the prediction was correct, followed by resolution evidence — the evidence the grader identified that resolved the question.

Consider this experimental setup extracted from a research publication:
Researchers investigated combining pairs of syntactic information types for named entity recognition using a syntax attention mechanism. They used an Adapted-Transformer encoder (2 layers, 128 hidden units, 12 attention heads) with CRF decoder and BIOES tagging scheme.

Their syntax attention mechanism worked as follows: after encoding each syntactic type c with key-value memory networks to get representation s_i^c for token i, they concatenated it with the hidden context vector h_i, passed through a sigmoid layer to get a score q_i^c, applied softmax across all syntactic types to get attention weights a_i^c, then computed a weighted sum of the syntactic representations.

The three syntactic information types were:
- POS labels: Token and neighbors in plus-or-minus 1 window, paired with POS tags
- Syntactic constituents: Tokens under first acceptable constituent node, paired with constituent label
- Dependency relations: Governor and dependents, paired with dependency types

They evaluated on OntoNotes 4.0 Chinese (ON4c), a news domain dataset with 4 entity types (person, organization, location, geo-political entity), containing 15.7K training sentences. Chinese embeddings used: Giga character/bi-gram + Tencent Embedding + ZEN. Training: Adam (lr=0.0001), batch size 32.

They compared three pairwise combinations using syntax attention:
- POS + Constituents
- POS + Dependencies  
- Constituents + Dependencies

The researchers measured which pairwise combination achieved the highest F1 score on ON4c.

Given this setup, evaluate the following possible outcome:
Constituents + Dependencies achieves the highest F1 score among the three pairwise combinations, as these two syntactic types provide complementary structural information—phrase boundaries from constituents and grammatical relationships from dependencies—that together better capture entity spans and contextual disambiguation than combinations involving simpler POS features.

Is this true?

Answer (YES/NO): YES